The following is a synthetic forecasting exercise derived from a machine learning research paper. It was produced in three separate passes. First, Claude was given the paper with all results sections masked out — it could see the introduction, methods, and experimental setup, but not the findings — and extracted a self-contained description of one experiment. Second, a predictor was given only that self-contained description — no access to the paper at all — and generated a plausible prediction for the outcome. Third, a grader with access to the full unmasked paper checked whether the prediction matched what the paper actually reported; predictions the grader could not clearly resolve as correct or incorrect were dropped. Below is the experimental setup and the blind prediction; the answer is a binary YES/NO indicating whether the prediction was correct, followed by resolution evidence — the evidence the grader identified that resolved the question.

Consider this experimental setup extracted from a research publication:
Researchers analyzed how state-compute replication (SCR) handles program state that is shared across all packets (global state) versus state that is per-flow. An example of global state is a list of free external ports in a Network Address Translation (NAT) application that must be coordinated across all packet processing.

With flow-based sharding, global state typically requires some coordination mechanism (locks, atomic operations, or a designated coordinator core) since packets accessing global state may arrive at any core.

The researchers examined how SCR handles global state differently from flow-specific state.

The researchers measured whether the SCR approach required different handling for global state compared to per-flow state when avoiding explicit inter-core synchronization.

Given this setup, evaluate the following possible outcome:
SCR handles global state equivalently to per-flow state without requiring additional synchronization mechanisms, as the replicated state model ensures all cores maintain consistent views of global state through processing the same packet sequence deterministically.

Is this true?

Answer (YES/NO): YES